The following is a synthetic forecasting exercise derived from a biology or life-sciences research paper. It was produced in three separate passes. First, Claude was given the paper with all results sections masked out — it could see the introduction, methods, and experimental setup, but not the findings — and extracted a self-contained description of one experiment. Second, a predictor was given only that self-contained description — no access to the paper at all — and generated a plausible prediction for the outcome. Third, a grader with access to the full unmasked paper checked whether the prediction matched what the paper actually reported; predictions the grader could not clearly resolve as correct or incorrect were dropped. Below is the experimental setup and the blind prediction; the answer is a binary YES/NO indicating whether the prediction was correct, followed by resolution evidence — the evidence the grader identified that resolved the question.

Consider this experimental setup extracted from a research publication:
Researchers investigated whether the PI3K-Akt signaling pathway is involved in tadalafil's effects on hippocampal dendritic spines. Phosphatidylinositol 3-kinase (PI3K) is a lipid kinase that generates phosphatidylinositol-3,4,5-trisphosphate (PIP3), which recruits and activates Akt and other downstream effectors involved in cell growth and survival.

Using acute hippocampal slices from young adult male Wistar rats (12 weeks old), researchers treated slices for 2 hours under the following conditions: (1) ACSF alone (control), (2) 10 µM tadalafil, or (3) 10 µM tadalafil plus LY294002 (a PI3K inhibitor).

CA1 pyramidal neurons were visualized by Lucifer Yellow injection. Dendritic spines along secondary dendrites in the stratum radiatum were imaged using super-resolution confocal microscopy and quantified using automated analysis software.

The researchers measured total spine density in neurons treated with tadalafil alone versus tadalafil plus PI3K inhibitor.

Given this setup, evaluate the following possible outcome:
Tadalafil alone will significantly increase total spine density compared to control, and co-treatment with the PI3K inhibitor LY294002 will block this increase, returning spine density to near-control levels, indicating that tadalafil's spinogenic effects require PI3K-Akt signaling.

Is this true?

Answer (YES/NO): NO